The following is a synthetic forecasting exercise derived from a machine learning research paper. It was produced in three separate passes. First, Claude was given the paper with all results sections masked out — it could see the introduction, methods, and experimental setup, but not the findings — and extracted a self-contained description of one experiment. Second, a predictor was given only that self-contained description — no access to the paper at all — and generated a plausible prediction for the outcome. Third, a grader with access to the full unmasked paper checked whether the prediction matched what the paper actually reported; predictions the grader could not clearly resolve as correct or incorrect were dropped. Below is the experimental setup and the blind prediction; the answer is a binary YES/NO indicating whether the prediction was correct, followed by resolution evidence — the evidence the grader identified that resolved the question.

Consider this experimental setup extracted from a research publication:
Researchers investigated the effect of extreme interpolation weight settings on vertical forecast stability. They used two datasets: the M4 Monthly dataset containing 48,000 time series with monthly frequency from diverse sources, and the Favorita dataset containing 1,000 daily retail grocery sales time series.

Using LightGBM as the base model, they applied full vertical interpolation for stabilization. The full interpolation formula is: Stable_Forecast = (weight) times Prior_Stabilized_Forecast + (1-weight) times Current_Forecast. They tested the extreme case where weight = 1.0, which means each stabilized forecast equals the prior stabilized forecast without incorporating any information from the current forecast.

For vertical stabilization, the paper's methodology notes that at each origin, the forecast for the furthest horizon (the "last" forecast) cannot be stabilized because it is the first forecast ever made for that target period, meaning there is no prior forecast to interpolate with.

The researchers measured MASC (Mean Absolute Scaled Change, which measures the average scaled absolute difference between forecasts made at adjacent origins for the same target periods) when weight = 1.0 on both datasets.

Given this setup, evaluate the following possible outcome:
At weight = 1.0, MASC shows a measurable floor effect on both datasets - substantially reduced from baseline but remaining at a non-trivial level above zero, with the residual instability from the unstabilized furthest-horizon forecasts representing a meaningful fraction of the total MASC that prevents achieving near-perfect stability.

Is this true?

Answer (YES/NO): NO